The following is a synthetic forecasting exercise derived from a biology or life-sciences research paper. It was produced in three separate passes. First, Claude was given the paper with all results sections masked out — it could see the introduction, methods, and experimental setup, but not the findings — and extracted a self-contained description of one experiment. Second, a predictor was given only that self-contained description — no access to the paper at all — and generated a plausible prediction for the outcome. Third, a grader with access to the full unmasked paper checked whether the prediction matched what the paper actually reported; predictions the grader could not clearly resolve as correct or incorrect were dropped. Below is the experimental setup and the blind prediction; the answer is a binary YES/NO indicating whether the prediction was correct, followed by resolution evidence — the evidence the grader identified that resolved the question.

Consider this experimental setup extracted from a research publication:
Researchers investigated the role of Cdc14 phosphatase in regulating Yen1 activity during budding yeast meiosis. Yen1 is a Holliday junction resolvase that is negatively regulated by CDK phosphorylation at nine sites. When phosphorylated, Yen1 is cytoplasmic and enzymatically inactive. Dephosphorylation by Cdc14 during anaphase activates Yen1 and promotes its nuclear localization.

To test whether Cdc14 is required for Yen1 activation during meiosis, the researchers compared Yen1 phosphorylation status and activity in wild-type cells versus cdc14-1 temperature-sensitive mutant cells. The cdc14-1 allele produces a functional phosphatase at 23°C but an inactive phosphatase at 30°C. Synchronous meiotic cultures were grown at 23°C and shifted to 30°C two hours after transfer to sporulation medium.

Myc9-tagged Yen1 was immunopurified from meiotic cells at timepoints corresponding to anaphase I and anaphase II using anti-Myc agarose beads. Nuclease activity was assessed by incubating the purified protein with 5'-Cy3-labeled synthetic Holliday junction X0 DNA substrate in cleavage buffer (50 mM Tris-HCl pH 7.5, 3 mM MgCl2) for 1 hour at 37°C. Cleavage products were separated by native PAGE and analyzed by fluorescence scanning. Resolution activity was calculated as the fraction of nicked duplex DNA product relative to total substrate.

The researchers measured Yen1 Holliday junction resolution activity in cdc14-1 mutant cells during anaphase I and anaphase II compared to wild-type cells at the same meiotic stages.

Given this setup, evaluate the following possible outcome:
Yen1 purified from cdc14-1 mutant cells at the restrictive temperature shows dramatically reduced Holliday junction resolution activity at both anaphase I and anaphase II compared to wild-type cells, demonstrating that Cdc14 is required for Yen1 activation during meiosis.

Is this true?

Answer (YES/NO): YES